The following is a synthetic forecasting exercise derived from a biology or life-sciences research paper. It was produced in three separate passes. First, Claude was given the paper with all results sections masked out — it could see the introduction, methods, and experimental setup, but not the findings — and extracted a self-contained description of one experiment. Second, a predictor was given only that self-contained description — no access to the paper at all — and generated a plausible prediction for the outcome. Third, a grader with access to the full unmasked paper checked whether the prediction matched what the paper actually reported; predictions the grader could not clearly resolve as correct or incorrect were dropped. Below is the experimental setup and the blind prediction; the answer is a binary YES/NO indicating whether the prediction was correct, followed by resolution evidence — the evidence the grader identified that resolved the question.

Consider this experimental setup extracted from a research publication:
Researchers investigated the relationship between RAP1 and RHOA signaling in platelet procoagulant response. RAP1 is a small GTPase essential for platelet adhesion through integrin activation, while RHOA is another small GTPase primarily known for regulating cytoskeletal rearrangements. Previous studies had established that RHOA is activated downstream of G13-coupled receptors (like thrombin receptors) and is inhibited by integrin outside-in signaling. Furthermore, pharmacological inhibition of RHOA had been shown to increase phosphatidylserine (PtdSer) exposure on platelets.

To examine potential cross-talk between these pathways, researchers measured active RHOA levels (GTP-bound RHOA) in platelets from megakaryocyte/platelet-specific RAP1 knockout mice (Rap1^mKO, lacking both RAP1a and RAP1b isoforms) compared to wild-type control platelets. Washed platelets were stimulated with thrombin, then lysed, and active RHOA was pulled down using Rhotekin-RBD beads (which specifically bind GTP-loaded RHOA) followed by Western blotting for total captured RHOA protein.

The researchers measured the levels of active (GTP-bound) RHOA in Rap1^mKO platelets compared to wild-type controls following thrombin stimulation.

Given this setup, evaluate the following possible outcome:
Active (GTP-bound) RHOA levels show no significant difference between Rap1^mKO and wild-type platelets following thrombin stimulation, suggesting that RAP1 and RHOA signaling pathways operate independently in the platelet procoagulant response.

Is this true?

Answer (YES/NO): NO